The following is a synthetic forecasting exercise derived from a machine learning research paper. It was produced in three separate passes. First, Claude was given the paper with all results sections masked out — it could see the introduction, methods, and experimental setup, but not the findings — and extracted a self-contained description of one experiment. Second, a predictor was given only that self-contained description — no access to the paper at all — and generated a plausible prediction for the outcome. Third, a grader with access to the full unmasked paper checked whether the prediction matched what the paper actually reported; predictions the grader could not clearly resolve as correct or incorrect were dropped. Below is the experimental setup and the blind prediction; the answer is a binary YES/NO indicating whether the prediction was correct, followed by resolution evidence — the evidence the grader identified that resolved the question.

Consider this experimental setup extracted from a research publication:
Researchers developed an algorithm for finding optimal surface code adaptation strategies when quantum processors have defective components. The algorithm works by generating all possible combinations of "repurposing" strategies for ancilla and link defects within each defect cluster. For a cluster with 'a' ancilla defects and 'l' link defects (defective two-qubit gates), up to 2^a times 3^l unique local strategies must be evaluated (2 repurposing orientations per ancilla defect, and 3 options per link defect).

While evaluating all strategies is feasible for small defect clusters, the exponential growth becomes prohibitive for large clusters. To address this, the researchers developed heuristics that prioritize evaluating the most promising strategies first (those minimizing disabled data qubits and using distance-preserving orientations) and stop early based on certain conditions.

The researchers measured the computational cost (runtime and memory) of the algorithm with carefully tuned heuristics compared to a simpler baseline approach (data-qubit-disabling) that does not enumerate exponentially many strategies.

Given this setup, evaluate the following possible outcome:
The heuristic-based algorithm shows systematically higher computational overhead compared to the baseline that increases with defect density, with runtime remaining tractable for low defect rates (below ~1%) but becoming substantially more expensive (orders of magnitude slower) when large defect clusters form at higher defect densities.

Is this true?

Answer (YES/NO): NO